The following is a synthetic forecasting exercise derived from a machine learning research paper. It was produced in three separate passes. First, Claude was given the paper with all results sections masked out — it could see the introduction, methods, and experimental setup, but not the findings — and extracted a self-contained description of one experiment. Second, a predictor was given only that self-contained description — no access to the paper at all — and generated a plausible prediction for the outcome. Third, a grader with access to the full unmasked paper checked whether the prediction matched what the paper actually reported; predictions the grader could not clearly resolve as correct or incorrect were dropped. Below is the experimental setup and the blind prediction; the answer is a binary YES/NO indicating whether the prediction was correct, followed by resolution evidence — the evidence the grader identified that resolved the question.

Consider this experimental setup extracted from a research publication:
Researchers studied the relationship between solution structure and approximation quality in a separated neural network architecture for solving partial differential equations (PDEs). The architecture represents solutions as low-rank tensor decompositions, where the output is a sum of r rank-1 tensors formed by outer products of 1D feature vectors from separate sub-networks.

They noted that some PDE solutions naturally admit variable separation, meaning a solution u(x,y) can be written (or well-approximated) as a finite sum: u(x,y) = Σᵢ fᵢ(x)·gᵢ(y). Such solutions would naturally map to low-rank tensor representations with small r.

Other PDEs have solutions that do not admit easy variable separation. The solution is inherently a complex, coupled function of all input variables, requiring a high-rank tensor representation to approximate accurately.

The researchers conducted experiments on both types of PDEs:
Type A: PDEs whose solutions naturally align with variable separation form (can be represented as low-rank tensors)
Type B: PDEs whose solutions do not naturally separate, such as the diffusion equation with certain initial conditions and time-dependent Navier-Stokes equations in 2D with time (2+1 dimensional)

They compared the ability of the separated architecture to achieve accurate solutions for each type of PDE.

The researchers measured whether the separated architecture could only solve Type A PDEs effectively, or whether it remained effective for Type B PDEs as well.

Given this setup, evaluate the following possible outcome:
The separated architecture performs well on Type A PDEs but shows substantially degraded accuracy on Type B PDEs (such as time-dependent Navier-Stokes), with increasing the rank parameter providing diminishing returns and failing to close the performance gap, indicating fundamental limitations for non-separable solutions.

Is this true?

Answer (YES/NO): NO